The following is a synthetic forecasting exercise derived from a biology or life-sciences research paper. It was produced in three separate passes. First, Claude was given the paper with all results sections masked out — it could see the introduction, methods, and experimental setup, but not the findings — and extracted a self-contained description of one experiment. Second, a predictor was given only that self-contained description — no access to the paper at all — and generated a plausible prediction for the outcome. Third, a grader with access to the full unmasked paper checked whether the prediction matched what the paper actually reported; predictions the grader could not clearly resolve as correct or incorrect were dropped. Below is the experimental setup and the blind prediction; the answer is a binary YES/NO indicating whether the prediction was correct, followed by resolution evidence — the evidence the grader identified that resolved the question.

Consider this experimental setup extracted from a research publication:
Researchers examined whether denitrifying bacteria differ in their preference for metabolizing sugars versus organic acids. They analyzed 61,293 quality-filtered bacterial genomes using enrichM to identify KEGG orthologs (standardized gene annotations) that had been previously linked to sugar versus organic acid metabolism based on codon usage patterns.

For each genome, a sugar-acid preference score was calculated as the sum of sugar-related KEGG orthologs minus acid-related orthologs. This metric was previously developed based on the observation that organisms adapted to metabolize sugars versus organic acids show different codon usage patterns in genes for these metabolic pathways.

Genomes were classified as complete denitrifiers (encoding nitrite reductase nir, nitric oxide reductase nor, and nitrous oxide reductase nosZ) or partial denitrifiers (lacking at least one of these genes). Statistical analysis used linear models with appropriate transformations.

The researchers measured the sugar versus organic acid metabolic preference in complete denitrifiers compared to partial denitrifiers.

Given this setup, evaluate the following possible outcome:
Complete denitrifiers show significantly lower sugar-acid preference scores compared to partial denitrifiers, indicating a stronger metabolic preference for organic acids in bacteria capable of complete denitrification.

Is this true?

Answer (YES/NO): YES